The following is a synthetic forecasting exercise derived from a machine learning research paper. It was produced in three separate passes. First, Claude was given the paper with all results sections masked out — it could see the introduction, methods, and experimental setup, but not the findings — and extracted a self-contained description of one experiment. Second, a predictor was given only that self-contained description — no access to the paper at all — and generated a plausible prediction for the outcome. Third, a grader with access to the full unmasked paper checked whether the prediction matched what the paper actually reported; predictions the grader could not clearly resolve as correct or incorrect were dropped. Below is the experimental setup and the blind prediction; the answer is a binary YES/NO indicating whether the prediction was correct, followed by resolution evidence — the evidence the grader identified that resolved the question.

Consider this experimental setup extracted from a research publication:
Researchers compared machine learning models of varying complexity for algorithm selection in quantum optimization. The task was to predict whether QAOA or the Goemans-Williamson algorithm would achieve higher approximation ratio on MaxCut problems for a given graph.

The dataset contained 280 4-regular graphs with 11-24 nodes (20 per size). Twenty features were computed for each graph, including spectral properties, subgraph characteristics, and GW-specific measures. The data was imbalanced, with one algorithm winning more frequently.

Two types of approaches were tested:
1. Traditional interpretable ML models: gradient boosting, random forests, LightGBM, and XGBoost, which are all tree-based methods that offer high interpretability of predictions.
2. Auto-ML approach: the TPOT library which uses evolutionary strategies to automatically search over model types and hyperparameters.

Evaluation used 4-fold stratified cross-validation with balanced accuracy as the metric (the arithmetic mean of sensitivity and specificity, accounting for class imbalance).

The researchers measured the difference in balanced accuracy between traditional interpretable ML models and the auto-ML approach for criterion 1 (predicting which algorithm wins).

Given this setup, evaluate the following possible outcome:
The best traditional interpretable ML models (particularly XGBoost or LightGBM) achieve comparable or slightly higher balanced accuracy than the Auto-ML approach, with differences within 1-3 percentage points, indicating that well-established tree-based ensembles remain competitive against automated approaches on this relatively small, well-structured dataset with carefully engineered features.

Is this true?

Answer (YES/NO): NO